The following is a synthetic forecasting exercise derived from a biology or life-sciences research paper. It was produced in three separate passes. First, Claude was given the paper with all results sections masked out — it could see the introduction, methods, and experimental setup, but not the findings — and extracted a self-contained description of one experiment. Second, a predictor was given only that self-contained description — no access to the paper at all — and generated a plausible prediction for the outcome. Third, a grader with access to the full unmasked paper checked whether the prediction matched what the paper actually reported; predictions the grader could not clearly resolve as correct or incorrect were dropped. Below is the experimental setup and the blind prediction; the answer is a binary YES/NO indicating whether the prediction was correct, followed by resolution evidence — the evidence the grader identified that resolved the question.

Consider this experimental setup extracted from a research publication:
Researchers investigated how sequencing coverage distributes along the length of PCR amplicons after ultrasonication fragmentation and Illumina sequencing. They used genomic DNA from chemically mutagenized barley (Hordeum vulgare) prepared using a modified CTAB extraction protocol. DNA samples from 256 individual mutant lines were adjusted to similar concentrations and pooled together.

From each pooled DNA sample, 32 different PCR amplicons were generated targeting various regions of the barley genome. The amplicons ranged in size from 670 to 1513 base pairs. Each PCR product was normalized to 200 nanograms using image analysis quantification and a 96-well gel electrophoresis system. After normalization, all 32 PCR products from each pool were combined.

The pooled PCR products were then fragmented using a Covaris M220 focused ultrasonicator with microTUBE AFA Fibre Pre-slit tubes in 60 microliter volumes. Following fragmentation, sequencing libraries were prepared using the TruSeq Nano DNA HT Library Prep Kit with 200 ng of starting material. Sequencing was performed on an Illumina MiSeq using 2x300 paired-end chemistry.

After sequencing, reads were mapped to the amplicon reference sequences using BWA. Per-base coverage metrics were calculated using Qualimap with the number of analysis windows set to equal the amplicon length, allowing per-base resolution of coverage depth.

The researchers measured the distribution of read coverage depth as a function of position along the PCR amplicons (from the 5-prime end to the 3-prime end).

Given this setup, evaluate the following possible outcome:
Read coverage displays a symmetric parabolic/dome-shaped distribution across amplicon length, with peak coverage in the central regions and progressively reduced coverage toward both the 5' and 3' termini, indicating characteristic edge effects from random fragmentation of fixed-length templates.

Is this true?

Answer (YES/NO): NO